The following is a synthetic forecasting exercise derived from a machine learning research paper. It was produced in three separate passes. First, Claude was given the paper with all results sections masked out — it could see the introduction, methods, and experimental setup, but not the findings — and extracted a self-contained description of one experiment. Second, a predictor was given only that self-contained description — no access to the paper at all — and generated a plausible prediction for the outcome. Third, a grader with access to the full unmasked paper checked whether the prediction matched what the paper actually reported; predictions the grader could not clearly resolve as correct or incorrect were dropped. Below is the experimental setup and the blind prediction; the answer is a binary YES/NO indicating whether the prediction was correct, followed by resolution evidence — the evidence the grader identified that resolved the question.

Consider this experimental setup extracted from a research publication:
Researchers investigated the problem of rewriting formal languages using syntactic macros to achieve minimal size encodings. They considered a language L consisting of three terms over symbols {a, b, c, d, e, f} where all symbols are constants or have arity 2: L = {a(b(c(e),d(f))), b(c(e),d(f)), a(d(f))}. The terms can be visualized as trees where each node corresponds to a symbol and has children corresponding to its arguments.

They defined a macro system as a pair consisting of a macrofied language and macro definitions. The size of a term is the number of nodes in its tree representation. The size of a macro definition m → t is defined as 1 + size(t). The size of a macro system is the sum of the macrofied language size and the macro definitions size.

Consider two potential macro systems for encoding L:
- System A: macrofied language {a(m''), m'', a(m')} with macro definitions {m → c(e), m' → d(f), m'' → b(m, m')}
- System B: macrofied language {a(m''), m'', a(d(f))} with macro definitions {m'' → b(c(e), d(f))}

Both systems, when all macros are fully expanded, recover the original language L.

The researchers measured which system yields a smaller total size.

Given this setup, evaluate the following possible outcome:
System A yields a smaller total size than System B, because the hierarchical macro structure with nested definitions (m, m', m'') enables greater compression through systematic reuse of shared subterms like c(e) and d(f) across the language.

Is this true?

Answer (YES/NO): NO